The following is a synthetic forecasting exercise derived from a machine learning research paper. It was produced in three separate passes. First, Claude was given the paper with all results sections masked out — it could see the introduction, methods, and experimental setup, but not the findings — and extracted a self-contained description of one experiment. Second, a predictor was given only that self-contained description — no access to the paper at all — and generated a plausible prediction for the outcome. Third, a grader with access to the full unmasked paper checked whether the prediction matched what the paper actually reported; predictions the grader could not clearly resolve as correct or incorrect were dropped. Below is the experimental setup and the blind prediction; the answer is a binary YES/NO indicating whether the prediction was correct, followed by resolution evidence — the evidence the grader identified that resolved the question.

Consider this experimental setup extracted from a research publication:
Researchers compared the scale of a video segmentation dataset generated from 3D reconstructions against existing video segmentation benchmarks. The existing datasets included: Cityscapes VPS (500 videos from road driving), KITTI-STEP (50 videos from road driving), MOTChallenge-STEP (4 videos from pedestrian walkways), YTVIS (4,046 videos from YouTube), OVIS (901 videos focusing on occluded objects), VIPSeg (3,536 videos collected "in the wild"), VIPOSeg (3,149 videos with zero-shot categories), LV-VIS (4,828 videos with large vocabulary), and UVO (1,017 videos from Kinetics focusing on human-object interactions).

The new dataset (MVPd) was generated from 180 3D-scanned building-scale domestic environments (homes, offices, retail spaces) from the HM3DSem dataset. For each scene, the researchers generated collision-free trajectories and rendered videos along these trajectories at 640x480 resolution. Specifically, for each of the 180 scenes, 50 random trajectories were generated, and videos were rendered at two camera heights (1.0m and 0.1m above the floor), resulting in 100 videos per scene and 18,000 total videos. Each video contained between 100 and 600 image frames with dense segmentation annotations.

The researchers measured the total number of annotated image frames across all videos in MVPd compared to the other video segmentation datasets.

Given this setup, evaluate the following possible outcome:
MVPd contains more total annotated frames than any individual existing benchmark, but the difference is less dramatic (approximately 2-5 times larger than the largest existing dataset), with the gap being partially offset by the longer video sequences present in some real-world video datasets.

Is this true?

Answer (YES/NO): NO